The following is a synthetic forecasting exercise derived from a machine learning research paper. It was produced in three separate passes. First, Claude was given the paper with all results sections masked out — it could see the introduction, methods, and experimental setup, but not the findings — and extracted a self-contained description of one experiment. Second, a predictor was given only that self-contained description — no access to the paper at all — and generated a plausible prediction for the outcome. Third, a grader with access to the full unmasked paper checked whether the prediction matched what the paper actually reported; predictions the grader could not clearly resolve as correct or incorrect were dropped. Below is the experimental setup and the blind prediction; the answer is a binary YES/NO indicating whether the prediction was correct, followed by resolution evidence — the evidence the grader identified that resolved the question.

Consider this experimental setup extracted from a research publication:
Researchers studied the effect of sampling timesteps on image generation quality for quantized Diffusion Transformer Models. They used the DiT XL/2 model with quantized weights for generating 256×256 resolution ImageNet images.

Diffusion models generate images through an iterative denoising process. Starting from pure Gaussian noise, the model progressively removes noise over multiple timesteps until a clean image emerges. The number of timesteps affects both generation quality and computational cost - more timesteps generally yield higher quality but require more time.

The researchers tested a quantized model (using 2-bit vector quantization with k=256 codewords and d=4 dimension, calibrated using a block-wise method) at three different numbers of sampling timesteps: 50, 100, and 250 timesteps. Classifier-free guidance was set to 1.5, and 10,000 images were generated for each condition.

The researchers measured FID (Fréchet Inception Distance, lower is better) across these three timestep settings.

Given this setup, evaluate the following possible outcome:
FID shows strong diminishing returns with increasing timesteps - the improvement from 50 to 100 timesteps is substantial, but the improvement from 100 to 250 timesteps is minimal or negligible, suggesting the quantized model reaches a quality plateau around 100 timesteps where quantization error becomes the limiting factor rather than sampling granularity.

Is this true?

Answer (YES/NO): YES